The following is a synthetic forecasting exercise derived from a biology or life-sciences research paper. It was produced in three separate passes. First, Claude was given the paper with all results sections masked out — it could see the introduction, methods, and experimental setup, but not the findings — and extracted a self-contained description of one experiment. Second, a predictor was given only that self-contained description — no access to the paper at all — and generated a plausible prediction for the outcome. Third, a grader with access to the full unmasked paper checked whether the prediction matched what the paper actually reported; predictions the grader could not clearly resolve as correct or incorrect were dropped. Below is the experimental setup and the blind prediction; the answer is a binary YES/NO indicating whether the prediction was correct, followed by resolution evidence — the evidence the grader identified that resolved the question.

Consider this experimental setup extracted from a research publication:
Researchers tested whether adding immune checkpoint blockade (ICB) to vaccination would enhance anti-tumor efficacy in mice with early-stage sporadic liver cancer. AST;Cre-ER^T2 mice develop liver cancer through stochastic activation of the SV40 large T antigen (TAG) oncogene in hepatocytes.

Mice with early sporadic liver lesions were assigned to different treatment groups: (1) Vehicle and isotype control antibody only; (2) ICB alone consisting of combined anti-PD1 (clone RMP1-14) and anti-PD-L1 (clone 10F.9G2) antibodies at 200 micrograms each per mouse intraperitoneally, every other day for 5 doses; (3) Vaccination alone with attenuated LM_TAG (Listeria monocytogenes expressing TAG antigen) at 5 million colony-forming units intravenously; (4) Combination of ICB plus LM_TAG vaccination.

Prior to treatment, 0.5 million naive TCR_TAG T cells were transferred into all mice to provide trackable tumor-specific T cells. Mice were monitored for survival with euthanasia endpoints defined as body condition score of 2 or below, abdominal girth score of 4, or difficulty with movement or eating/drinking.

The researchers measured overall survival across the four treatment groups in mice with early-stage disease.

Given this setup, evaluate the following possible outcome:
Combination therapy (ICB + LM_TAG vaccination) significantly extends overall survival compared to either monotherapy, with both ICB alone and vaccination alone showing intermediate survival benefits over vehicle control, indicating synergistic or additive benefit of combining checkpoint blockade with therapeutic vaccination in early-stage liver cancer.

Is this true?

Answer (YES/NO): NO